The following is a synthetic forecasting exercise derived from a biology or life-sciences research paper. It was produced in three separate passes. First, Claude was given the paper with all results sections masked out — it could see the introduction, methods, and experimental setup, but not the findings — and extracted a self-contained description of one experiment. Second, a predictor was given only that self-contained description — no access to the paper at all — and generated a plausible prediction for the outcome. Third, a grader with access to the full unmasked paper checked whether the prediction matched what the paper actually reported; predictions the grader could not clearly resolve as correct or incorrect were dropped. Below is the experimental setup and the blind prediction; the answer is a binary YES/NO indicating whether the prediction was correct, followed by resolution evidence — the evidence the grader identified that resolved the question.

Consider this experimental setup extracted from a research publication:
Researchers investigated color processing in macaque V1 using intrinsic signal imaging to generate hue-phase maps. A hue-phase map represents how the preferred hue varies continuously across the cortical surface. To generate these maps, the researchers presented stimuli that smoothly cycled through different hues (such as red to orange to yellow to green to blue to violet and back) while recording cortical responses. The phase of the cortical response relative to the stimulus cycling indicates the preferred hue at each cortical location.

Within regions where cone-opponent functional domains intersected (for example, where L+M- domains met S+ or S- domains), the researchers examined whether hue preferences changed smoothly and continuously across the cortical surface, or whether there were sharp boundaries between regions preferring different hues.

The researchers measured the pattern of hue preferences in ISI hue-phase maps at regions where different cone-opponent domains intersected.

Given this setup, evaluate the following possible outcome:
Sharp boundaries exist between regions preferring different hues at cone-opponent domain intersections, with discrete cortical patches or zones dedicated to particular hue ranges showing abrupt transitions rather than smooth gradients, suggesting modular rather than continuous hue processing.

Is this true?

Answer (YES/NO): NO